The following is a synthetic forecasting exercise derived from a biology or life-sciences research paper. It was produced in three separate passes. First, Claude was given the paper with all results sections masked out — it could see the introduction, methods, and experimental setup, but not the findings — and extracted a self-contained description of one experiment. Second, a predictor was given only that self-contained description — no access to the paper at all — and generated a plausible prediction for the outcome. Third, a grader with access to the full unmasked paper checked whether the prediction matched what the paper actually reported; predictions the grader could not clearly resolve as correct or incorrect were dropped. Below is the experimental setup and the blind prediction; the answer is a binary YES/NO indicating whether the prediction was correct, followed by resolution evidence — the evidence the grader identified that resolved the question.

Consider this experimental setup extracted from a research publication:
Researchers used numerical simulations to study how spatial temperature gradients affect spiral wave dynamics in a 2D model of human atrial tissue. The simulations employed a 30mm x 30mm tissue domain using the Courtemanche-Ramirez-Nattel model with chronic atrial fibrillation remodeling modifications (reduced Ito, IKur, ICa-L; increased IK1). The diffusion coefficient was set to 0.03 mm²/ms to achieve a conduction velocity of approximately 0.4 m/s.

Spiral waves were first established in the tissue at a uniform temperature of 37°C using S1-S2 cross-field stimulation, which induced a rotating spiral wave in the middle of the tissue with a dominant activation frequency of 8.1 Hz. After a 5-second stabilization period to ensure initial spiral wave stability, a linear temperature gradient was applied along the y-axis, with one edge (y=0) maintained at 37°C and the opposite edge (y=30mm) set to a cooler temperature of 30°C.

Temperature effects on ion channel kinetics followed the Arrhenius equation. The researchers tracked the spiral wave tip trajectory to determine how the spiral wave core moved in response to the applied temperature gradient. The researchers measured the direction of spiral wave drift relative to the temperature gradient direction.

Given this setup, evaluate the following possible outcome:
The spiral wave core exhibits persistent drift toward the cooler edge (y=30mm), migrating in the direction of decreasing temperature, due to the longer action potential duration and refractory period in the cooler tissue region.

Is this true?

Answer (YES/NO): NO